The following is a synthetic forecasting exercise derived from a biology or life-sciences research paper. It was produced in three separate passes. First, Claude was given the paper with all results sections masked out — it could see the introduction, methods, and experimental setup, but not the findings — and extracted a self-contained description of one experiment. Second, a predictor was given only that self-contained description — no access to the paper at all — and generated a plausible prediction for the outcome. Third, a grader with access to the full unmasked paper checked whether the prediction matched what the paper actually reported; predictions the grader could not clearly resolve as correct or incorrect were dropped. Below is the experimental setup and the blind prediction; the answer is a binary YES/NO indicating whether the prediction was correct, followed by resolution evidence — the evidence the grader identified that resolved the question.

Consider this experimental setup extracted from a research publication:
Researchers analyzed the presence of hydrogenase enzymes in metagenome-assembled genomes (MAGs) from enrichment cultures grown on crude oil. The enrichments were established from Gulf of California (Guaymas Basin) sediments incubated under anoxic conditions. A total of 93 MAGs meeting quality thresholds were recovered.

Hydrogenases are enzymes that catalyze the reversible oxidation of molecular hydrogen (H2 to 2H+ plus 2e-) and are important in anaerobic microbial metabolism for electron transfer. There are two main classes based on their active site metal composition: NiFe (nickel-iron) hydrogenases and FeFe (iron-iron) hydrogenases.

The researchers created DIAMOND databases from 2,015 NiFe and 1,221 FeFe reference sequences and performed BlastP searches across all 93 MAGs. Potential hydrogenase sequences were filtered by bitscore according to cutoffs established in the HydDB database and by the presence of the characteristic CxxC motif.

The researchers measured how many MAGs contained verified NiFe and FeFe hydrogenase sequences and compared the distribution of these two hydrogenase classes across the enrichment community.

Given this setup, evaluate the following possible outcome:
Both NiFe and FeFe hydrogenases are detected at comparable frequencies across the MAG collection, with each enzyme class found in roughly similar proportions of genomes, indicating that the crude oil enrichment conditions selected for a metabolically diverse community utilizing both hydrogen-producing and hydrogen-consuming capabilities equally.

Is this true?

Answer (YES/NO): NO